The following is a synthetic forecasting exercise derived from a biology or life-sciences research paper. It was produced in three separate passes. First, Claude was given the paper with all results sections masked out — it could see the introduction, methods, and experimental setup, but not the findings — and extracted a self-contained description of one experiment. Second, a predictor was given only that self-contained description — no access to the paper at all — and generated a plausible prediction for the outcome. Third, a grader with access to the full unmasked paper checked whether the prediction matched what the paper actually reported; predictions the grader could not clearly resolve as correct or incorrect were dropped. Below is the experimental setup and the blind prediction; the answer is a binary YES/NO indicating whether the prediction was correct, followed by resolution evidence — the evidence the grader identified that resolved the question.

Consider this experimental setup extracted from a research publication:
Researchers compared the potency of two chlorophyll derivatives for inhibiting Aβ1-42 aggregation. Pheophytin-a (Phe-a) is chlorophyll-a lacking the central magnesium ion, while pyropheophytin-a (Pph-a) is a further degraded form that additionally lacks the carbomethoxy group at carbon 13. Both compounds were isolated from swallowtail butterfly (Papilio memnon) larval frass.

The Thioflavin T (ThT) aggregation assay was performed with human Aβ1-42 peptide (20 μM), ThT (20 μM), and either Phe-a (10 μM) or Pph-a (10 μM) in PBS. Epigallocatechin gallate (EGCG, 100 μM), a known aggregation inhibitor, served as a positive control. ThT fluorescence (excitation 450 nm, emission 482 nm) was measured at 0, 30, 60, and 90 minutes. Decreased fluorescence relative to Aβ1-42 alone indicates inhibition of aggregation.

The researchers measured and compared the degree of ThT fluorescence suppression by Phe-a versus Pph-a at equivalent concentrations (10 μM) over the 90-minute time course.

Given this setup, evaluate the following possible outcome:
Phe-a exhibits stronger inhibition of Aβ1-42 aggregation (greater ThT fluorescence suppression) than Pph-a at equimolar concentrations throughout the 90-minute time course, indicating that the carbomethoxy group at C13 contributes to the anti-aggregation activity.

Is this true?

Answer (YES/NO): NO